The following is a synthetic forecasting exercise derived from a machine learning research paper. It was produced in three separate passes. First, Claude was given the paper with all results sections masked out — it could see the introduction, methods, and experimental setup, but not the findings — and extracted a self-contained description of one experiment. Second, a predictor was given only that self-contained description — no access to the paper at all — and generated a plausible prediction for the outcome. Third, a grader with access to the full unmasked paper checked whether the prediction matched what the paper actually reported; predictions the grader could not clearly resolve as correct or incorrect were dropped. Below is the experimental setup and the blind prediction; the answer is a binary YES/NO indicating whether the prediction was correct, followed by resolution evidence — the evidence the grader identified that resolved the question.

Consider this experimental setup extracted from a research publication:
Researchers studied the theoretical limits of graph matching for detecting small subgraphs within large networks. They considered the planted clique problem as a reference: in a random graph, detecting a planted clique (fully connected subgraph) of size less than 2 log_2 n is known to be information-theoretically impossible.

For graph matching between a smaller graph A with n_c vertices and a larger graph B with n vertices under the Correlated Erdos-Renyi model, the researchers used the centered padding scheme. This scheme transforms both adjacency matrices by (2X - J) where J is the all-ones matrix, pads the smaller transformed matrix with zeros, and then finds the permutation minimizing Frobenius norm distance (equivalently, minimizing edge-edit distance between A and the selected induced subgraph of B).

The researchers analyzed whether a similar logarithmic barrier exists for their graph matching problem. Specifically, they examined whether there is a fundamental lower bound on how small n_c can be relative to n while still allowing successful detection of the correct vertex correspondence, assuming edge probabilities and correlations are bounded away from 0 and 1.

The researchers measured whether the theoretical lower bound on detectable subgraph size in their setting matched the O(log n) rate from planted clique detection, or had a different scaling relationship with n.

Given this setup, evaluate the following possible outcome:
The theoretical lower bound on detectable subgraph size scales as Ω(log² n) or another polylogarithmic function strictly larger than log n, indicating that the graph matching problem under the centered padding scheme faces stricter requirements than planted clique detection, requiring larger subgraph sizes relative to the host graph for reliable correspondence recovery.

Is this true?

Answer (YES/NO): NO